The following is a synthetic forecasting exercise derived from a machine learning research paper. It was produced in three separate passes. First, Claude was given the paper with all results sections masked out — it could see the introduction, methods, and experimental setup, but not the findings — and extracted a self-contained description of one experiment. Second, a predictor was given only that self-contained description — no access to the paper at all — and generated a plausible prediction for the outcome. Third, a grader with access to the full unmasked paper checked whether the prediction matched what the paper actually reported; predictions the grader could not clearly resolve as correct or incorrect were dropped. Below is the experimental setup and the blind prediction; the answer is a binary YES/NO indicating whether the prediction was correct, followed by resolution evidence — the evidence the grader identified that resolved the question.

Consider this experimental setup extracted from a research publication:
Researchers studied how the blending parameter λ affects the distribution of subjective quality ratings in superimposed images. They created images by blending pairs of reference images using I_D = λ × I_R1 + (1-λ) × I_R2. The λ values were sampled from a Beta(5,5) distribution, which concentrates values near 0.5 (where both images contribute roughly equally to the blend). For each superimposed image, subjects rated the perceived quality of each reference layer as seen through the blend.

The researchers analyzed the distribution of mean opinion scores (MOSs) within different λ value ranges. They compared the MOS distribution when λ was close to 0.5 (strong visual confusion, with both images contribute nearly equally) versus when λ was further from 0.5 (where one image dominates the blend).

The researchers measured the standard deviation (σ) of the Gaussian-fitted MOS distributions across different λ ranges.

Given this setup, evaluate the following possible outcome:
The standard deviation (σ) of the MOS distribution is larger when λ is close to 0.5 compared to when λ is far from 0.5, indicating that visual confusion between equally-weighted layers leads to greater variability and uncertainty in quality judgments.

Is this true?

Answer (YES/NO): NO